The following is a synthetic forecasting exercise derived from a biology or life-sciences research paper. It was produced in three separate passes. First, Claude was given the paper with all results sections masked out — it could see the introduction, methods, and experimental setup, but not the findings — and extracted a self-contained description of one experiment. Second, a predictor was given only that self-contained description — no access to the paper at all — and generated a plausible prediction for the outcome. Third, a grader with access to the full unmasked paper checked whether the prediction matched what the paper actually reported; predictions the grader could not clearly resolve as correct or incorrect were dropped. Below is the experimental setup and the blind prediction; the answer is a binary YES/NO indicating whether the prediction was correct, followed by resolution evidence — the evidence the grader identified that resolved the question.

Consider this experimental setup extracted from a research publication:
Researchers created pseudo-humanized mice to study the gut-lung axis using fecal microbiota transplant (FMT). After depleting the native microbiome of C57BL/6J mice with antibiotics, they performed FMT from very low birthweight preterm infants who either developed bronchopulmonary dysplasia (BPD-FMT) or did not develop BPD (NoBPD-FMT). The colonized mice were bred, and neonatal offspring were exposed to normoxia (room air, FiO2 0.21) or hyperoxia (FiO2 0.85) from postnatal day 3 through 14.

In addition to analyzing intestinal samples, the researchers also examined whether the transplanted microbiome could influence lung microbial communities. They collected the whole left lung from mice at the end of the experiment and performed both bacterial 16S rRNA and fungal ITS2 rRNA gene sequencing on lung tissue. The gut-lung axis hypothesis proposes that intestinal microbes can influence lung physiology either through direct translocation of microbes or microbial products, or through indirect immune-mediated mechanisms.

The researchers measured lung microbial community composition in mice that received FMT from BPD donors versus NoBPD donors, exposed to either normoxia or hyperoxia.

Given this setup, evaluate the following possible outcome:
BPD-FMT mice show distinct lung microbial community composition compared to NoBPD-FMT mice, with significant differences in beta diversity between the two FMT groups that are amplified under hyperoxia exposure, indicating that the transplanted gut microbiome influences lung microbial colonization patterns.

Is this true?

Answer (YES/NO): NO